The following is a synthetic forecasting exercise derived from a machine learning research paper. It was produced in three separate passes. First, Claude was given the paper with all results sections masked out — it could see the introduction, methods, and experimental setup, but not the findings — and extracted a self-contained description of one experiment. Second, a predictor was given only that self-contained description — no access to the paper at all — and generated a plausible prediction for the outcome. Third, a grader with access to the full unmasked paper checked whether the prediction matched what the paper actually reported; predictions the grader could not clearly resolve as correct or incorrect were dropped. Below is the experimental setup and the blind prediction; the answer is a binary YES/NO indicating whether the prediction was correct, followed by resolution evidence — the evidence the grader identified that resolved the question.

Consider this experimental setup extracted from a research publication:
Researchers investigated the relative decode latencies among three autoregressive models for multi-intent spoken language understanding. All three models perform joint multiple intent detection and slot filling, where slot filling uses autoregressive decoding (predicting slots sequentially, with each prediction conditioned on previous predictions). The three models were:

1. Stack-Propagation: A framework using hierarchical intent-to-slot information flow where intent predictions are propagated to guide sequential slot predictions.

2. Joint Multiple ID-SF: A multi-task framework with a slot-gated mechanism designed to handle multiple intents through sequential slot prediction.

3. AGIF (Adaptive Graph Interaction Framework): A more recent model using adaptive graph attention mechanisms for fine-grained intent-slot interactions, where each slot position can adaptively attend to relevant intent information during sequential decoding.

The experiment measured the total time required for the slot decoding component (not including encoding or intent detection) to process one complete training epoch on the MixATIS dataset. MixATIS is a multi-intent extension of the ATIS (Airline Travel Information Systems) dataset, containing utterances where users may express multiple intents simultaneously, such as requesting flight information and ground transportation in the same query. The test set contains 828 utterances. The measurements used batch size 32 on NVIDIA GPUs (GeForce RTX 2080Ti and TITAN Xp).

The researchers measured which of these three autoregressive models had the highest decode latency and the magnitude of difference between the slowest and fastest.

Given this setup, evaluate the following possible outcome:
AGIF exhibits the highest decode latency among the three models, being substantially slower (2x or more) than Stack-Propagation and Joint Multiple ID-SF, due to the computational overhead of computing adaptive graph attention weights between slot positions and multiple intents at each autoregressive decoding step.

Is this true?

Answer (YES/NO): NO